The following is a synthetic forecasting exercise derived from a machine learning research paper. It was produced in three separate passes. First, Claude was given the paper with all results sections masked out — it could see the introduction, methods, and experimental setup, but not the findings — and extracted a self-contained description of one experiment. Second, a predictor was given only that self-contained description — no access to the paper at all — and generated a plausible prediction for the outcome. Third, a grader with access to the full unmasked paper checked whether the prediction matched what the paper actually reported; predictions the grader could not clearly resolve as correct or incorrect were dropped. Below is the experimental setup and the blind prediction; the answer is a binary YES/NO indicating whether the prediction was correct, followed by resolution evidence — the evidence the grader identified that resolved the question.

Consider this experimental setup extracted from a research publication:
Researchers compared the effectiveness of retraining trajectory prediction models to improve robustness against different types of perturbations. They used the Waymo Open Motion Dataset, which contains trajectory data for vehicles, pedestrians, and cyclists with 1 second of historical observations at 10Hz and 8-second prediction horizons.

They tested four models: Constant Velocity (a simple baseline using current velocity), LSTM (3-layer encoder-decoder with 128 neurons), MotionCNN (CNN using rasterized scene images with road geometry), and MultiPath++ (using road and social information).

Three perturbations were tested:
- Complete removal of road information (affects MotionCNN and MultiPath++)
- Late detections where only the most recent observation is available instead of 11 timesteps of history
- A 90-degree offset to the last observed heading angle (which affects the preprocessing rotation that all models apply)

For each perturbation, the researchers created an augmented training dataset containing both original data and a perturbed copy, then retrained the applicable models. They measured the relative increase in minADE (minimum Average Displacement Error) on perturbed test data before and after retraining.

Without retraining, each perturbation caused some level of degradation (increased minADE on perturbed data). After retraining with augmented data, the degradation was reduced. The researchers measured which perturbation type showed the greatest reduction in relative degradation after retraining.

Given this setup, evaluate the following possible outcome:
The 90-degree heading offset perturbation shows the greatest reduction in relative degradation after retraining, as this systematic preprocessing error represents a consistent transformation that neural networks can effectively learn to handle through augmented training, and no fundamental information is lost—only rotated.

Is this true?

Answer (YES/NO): YES